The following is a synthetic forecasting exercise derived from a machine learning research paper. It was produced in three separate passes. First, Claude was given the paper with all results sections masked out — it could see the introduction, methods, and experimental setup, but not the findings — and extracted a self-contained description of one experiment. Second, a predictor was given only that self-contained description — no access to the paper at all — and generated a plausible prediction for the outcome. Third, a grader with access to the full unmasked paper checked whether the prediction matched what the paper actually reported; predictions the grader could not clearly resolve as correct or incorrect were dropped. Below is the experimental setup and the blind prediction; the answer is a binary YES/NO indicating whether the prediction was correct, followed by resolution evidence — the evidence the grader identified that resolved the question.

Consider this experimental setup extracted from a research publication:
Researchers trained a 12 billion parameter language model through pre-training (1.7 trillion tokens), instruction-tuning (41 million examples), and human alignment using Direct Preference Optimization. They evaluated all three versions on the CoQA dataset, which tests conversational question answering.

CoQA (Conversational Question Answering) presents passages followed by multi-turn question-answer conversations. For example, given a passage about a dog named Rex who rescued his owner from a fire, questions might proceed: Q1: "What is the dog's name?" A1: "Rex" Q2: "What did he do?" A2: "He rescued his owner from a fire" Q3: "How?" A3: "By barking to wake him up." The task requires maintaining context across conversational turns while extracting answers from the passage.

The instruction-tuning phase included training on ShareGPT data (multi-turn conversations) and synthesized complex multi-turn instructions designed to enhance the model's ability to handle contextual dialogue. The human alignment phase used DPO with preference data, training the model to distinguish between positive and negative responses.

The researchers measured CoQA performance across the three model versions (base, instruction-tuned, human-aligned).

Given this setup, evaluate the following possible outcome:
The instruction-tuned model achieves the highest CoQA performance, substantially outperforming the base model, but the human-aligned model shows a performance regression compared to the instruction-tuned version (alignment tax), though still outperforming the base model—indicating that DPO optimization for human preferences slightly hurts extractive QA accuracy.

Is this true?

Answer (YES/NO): NO